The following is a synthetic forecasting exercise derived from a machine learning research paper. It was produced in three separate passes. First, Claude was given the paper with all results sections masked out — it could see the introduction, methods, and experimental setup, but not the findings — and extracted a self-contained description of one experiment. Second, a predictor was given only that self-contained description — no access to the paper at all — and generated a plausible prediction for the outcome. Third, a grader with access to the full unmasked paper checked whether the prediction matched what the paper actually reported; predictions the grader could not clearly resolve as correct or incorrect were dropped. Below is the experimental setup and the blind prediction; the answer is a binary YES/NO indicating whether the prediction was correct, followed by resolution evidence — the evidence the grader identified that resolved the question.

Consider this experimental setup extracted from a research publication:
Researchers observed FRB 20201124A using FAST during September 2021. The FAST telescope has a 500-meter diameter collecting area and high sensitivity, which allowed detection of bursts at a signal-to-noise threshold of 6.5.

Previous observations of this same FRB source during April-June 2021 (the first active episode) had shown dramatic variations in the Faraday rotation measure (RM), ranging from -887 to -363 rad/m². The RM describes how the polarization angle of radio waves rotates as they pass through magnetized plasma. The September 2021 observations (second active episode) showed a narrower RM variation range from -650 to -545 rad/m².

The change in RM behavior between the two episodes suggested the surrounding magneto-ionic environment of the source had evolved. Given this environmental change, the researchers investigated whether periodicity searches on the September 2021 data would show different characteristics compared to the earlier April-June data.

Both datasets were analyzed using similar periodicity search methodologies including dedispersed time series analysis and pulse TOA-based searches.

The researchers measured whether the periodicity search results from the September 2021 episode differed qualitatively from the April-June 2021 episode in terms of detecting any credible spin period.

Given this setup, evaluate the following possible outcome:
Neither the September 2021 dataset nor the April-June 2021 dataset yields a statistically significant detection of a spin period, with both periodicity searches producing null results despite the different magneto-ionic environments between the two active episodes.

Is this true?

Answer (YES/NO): YES